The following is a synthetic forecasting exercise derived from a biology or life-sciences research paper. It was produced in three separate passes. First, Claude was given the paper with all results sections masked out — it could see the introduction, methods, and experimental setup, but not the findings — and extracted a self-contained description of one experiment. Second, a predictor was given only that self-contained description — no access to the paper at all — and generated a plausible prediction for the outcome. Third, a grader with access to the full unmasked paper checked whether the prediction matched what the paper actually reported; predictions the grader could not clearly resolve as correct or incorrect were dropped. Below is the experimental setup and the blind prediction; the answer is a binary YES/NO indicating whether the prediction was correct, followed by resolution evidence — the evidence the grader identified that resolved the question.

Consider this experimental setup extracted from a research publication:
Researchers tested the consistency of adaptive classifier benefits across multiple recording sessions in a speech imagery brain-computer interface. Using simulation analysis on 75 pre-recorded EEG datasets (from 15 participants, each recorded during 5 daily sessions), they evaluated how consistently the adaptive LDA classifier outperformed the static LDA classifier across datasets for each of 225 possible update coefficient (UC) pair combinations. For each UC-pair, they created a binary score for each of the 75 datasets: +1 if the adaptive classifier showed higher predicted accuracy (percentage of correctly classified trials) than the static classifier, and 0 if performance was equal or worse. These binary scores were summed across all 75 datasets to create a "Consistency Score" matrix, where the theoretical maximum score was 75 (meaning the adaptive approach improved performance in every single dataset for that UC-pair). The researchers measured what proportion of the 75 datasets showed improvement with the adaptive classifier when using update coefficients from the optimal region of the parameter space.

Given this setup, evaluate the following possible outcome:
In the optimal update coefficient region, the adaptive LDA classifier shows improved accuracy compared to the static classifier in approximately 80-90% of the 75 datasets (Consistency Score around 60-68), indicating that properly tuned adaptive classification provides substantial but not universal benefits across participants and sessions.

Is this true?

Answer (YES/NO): NO